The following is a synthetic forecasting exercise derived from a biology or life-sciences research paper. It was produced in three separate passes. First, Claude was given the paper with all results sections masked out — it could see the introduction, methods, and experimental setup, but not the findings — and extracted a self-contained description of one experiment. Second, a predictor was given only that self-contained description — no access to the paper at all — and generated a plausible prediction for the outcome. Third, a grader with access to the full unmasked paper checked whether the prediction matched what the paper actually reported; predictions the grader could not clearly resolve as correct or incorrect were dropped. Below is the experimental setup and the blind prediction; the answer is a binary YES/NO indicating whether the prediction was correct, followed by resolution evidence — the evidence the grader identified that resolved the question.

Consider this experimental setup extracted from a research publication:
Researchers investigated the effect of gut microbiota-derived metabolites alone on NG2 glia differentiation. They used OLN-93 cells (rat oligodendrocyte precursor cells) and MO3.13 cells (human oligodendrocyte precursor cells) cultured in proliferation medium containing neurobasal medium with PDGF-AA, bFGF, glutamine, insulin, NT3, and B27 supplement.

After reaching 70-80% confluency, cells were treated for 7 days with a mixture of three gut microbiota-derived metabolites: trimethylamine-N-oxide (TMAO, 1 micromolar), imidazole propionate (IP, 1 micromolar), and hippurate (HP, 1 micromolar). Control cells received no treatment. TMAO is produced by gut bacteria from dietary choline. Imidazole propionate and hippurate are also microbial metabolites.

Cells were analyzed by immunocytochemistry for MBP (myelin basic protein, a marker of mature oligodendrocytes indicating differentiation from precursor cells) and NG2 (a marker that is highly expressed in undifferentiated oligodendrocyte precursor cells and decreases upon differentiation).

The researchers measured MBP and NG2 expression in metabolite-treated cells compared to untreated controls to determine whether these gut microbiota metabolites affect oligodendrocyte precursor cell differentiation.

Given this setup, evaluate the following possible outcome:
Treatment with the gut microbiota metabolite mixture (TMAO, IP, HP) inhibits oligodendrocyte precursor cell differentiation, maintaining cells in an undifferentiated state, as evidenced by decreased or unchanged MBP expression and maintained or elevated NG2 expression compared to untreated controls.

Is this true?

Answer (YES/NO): NO